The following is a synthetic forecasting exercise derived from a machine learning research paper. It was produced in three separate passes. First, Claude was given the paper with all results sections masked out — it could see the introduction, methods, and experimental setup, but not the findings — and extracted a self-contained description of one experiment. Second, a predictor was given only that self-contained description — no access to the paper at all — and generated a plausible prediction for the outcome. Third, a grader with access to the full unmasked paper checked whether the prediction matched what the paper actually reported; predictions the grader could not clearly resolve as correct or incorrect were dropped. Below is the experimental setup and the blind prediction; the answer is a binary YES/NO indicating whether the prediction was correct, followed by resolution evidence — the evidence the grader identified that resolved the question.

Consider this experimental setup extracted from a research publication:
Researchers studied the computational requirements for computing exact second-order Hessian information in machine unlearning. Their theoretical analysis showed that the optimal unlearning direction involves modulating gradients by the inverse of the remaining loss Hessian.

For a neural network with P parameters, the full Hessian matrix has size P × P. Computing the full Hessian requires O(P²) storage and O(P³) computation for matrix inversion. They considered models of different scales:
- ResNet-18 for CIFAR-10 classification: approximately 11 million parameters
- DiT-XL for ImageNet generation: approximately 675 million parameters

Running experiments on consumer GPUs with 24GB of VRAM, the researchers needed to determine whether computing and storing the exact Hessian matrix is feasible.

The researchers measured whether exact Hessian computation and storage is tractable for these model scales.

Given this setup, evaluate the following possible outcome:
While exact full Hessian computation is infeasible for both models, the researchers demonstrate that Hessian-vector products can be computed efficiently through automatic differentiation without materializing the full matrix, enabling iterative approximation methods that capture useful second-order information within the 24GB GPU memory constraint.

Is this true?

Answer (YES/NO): NO